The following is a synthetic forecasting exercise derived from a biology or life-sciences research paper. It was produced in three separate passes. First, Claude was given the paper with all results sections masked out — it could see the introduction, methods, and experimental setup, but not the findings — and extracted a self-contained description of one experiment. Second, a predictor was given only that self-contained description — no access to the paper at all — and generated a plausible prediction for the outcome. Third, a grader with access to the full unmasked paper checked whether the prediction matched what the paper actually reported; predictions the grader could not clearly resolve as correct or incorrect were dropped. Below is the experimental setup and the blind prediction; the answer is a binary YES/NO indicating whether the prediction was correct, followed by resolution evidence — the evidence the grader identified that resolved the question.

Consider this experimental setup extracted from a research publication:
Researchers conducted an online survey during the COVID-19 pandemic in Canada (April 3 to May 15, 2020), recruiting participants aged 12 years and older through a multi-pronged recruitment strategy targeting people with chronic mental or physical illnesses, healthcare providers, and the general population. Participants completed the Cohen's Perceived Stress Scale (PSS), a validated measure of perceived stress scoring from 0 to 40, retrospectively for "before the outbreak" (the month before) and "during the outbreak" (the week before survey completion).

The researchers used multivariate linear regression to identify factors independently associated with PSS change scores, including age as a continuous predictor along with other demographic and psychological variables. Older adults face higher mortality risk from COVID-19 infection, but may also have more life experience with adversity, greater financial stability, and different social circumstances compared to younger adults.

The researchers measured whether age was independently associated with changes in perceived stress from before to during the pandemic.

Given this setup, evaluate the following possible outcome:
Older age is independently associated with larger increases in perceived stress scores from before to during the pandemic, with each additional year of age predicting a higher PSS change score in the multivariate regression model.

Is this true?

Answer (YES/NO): NO